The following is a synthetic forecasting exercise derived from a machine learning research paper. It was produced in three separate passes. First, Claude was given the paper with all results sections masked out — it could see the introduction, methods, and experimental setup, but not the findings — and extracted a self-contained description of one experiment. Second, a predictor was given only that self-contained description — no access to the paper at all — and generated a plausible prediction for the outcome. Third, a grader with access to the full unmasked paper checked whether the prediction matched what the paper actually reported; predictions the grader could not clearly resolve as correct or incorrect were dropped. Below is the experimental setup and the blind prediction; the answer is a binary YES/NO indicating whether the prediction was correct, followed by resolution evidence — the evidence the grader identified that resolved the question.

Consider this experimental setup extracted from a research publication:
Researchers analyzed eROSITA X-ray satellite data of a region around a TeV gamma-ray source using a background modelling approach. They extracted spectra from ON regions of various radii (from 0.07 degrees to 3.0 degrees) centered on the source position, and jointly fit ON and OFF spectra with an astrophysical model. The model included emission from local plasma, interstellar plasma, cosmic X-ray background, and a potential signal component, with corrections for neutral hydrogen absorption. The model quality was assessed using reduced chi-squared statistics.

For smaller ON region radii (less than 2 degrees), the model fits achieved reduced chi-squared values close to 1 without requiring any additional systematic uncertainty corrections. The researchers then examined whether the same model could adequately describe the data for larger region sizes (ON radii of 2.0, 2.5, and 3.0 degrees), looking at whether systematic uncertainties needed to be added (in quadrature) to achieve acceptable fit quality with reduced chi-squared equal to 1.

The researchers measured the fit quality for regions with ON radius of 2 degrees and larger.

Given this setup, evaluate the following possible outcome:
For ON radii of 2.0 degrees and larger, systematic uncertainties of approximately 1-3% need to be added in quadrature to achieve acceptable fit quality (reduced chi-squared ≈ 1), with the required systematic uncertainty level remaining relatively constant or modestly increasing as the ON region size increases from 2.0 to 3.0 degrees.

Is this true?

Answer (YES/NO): NO